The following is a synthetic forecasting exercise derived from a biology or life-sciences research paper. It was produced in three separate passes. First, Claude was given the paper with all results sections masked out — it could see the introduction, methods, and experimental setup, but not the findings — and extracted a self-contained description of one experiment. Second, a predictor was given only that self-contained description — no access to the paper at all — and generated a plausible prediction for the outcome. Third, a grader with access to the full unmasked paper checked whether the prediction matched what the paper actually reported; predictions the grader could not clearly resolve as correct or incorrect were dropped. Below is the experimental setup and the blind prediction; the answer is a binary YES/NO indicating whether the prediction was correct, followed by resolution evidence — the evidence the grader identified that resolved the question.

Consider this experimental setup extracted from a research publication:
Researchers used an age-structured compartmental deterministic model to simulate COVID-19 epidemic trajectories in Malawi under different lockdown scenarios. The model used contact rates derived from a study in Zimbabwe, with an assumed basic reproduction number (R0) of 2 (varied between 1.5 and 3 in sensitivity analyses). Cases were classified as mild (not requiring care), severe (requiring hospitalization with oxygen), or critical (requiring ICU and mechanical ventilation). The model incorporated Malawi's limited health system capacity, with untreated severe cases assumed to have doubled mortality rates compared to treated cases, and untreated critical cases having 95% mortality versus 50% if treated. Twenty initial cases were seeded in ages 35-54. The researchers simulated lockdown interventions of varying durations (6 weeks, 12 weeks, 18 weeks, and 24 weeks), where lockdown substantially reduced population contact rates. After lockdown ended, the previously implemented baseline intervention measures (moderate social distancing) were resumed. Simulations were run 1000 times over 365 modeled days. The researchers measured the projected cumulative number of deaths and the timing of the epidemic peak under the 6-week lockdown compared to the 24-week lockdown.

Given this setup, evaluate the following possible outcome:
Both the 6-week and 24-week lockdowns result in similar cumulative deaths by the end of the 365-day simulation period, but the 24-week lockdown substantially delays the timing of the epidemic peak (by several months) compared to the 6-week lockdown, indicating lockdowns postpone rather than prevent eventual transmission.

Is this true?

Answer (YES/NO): YES